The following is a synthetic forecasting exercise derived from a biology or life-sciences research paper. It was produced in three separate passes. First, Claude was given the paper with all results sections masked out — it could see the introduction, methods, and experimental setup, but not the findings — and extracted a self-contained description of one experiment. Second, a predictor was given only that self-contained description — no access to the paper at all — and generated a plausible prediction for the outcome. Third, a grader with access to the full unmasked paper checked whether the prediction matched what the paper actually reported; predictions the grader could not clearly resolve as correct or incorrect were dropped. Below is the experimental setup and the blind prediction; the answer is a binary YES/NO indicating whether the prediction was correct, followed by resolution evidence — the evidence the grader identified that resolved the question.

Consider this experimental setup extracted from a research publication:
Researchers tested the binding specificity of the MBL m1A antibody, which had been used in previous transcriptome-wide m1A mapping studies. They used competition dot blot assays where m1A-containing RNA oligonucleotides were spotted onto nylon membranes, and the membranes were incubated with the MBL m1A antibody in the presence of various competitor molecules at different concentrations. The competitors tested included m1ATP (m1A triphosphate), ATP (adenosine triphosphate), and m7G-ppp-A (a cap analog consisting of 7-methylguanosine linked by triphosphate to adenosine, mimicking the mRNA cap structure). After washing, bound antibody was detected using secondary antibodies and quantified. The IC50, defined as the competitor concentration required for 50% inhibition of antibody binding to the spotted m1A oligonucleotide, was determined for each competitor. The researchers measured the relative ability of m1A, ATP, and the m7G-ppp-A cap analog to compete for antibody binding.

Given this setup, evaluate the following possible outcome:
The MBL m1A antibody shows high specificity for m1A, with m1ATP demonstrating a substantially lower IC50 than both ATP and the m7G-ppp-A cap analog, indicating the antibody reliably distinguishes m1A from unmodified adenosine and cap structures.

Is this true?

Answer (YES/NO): NO